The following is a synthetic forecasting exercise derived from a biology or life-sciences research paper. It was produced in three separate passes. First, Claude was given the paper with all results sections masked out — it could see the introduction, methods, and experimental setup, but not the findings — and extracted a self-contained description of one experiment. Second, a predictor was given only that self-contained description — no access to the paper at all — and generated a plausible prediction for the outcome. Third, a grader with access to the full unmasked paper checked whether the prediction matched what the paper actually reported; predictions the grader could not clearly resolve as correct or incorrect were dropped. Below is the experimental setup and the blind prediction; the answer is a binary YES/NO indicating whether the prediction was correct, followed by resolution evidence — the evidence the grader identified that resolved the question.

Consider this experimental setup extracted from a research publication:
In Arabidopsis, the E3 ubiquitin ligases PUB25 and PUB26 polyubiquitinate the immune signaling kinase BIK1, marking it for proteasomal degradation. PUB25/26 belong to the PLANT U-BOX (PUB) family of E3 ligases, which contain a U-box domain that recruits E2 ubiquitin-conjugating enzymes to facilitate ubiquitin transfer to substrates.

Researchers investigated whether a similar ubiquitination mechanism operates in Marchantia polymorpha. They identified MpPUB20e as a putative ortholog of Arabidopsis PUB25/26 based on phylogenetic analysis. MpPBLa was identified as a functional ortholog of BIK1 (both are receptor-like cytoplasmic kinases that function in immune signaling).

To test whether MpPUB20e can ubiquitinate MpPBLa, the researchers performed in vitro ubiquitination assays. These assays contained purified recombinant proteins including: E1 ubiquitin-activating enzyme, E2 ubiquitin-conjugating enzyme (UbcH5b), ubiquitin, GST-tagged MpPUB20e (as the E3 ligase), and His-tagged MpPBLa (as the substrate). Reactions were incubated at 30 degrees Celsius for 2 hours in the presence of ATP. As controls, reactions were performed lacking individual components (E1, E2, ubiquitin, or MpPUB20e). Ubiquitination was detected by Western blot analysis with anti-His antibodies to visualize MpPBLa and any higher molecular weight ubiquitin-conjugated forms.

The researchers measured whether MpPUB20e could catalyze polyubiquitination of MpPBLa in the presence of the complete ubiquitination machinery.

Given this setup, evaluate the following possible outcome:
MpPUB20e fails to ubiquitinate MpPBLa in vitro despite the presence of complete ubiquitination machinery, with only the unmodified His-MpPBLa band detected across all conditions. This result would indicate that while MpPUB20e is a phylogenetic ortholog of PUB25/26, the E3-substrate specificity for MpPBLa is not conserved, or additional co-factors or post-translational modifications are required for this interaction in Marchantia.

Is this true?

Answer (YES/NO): NO